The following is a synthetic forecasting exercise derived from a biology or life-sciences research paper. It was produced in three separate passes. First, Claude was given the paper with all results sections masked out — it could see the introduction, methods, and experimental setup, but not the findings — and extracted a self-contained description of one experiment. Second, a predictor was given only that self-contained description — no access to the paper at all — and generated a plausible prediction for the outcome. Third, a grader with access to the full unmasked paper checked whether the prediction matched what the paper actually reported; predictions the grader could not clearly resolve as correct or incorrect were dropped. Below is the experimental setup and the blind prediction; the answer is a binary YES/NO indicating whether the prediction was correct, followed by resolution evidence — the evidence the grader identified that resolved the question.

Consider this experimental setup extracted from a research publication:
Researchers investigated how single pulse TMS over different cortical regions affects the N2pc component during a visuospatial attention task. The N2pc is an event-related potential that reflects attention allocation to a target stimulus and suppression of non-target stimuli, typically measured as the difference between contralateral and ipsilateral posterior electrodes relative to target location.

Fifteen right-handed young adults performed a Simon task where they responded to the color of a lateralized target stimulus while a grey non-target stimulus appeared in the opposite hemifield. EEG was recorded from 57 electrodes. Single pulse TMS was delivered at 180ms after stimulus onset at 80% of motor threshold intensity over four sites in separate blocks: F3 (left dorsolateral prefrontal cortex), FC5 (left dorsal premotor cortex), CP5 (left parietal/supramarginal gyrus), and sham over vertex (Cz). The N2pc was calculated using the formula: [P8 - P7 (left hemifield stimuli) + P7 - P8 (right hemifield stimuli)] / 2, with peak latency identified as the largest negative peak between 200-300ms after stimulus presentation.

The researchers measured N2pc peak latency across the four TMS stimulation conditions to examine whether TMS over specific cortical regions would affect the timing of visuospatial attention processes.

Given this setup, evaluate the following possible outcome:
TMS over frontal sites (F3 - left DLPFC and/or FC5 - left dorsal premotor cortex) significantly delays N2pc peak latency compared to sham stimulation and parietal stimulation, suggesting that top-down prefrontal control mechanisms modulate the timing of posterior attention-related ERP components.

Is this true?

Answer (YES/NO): NO